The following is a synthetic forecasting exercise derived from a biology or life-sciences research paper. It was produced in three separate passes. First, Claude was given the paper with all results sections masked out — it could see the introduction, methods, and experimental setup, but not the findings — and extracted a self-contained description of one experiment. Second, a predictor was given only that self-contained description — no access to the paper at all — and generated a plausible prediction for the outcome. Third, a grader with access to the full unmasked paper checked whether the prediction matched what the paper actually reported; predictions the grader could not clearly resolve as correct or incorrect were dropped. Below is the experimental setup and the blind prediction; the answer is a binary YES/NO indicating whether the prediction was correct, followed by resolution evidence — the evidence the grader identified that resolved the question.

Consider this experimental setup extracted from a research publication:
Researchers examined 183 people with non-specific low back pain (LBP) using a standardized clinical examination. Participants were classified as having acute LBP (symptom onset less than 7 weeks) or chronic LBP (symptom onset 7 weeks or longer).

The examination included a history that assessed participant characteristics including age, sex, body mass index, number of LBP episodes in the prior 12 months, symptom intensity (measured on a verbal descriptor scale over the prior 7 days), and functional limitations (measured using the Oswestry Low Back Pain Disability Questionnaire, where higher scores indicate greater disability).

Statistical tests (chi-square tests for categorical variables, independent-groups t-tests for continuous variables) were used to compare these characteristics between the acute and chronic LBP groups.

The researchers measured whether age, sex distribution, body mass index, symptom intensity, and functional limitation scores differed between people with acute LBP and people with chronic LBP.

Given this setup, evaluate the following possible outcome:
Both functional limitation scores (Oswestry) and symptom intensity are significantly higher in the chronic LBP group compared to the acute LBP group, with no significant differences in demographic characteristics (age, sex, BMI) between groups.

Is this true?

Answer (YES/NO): NO